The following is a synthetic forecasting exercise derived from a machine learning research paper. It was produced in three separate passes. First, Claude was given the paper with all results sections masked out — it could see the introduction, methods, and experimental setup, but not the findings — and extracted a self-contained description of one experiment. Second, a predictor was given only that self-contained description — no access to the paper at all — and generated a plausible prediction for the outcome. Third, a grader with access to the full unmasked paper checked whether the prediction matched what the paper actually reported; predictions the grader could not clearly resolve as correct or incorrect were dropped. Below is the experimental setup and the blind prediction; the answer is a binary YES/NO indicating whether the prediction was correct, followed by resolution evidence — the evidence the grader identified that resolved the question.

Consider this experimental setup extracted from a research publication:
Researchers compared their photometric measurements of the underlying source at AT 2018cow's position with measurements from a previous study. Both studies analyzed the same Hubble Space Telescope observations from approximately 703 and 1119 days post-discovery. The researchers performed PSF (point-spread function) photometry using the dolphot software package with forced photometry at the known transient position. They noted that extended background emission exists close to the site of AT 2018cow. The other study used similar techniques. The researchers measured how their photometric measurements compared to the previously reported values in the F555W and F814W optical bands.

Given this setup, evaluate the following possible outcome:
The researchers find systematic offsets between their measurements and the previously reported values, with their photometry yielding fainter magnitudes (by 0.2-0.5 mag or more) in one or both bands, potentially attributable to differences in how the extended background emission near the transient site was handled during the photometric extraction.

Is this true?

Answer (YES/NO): YES